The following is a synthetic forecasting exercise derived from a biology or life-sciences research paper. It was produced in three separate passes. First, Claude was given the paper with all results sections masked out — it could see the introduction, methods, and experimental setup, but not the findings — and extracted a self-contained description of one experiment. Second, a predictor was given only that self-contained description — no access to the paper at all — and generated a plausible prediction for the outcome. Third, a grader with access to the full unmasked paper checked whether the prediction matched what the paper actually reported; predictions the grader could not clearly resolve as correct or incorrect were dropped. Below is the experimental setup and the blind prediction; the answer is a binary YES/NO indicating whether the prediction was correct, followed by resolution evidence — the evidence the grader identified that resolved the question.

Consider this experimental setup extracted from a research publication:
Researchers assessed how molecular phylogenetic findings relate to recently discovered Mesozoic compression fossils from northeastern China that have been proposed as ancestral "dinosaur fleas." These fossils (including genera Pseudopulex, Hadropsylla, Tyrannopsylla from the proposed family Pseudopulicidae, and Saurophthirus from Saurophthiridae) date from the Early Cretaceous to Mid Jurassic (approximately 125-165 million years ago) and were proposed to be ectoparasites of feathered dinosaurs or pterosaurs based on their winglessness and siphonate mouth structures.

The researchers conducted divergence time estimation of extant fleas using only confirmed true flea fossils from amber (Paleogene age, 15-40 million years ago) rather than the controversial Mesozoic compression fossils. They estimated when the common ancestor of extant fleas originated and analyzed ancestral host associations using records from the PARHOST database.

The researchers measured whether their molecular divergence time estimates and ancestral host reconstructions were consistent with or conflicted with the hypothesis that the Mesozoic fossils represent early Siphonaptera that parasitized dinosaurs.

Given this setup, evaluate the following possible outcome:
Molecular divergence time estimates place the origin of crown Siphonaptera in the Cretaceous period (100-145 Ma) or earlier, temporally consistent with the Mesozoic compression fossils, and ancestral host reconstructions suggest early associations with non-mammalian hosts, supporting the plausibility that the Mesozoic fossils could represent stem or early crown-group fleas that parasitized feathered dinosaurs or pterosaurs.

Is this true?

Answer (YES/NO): NO